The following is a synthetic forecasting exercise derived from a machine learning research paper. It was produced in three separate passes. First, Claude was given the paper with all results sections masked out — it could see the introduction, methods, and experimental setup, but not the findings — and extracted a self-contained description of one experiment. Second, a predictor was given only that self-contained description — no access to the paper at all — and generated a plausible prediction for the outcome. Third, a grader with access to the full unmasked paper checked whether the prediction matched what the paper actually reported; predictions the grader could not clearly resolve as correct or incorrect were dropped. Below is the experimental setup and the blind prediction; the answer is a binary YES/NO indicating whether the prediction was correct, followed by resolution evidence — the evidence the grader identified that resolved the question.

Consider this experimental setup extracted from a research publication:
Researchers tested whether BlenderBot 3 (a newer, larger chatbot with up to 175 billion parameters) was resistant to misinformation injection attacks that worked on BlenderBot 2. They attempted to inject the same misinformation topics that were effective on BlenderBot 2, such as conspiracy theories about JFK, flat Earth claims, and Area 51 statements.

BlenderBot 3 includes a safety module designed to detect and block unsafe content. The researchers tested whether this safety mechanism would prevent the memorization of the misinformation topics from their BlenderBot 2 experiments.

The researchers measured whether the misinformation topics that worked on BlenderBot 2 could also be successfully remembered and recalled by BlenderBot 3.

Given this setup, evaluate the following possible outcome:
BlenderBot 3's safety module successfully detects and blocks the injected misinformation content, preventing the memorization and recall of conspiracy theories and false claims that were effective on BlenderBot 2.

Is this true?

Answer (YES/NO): YES